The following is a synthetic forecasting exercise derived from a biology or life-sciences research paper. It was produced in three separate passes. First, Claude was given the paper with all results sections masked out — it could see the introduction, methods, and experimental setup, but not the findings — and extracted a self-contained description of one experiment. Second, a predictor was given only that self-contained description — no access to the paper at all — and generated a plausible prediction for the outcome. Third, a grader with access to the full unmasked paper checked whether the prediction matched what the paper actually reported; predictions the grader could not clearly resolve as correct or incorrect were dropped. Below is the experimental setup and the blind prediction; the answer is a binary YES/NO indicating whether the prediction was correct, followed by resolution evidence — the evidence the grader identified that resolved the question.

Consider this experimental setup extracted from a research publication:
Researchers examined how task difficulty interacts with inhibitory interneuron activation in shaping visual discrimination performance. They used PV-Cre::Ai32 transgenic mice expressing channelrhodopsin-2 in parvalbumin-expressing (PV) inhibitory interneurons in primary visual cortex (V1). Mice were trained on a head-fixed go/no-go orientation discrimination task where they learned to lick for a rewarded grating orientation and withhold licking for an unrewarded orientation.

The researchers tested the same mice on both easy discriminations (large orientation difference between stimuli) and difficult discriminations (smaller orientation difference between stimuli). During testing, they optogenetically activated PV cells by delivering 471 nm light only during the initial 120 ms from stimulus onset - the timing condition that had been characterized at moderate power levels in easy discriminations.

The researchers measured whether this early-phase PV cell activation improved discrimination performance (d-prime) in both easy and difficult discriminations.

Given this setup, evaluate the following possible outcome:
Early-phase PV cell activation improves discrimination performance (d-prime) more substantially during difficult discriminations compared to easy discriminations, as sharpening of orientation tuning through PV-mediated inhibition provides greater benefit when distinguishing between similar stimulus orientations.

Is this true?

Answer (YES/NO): NO